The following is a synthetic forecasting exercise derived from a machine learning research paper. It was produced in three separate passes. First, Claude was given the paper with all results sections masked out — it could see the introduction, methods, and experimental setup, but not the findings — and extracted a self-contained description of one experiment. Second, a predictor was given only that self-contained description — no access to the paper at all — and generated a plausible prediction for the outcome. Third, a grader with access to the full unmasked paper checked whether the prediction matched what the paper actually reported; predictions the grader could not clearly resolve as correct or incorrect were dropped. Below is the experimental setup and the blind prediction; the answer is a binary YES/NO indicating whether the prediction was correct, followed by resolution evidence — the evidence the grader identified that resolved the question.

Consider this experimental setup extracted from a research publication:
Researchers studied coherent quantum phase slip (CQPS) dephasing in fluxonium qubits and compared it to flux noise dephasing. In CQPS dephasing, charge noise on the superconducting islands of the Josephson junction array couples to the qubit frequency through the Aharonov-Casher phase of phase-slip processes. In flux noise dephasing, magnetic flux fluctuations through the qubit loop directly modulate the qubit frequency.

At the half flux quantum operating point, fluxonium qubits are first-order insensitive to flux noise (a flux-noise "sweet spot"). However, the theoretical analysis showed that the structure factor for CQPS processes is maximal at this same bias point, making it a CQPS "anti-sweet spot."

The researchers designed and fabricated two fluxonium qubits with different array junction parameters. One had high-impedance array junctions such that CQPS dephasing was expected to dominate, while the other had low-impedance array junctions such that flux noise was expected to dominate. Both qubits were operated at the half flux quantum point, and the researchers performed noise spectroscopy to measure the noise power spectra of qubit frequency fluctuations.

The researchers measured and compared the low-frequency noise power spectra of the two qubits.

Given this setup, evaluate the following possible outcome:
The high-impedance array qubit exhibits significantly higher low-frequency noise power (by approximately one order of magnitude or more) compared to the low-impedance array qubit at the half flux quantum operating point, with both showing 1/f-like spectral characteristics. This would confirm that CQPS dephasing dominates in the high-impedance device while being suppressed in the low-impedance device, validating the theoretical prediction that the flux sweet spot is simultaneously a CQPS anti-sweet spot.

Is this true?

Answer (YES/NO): NO